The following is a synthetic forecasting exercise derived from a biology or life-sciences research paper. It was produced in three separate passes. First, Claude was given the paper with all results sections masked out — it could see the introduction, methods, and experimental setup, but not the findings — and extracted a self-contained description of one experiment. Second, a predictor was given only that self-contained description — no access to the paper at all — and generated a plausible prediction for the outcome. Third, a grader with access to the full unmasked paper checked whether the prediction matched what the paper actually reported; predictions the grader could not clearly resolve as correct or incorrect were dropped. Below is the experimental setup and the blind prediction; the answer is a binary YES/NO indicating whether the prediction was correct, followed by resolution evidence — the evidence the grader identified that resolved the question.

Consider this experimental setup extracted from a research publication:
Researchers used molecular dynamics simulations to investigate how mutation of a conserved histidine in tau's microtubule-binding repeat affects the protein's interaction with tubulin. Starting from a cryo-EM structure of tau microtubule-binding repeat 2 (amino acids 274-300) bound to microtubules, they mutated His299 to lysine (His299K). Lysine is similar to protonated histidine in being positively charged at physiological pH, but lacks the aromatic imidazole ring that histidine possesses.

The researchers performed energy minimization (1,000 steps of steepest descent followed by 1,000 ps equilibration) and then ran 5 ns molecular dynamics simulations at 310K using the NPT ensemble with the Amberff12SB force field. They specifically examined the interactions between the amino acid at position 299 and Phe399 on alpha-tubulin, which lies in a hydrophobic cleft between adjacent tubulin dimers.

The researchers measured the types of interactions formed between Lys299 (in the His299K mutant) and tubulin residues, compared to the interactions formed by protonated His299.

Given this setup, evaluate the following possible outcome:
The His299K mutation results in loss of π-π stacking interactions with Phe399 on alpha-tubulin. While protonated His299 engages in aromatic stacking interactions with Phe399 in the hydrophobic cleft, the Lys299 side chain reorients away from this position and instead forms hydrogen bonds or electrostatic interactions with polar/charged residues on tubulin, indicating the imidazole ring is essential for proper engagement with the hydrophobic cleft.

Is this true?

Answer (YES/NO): NO